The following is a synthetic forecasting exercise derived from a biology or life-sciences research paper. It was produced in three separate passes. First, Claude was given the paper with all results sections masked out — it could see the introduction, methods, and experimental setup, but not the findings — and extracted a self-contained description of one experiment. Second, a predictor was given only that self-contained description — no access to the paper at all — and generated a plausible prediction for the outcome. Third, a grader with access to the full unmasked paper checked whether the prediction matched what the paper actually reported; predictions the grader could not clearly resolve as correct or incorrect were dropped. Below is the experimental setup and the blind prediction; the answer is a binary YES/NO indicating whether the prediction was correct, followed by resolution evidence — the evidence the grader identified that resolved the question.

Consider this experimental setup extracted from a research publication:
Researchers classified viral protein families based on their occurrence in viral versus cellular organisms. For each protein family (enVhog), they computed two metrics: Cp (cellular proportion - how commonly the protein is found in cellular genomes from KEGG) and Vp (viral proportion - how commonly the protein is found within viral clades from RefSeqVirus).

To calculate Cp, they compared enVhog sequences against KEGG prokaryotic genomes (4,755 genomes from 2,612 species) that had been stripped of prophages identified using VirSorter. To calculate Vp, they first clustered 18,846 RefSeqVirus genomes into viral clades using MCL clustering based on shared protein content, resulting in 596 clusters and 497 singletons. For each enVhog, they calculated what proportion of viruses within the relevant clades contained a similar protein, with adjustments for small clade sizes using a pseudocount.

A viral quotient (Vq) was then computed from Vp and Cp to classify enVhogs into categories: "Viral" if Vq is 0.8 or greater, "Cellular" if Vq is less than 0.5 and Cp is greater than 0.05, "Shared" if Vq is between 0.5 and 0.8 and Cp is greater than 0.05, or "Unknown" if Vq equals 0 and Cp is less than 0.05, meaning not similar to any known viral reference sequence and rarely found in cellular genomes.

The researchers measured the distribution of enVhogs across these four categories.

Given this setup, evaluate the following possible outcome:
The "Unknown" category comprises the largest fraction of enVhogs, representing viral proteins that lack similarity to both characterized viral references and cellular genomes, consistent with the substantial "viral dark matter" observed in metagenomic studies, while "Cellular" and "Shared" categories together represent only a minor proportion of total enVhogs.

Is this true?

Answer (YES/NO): YES